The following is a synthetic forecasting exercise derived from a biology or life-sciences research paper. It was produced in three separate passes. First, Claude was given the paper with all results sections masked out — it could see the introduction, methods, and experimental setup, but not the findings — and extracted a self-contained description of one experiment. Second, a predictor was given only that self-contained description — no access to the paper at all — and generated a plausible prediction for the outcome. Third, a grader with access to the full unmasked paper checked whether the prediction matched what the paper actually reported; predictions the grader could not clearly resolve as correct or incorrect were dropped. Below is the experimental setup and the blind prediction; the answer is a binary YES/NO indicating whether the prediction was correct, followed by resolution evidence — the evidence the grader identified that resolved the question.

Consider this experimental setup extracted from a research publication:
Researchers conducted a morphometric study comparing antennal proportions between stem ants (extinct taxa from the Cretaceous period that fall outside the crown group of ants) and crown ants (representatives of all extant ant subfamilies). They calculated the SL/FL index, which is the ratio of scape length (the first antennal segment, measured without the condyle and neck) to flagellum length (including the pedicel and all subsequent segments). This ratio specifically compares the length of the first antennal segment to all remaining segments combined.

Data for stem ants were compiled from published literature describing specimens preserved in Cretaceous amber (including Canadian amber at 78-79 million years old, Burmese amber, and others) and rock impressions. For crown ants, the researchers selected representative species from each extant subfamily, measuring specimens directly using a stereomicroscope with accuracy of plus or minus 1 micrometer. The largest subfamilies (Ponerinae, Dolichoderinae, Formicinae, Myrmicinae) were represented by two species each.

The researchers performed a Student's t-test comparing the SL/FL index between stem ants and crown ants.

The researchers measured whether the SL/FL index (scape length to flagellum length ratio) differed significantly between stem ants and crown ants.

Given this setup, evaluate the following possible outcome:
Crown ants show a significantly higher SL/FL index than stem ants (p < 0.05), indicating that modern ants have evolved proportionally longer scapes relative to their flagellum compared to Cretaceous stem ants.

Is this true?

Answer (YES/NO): YES